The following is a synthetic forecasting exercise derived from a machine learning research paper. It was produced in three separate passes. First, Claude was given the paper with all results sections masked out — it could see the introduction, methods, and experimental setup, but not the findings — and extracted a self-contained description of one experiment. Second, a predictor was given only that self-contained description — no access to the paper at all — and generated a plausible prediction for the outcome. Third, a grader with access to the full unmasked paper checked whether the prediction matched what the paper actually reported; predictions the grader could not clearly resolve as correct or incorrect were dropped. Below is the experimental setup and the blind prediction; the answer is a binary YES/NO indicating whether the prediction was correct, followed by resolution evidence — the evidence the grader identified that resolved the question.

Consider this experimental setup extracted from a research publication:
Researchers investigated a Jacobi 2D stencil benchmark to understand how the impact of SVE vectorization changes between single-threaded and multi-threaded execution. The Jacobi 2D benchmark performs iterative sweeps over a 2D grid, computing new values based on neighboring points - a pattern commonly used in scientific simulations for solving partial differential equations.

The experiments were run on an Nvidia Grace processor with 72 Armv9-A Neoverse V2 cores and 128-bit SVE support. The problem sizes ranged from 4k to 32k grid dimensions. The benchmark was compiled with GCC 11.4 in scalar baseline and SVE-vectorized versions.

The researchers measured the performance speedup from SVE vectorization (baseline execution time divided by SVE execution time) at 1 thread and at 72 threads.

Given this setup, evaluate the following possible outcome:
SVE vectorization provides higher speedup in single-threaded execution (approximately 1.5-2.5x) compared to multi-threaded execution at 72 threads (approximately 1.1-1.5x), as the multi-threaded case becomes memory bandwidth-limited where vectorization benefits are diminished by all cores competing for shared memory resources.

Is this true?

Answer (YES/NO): NO